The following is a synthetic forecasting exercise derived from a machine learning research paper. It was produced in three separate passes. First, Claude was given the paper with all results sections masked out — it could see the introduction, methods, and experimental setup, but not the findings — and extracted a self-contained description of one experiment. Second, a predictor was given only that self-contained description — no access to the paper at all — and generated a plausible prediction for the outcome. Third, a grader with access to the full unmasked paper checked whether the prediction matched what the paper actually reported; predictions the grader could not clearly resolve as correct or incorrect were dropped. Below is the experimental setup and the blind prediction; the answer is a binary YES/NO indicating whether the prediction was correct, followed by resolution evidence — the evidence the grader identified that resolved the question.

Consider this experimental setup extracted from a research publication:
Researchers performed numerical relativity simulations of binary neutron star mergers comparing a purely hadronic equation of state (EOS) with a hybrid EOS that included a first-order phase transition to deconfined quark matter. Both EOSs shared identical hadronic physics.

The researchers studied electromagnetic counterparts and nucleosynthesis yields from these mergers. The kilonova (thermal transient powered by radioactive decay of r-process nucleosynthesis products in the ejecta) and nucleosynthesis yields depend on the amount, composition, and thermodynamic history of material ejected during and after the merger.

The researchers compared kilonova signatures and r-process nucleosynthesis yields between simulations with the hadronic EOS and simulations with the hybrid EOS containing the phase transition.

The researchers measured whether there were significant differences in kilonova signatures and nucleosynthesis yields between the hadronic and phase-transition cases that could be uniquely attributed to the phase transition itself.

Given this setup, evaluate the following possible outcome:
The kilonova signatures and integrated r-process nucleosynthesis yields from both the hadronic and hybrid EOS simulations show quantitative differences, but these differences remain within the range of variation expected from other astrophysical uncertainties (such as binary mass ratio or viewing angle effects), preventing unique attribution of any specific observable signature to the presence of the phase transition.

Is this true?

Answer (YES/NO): YES